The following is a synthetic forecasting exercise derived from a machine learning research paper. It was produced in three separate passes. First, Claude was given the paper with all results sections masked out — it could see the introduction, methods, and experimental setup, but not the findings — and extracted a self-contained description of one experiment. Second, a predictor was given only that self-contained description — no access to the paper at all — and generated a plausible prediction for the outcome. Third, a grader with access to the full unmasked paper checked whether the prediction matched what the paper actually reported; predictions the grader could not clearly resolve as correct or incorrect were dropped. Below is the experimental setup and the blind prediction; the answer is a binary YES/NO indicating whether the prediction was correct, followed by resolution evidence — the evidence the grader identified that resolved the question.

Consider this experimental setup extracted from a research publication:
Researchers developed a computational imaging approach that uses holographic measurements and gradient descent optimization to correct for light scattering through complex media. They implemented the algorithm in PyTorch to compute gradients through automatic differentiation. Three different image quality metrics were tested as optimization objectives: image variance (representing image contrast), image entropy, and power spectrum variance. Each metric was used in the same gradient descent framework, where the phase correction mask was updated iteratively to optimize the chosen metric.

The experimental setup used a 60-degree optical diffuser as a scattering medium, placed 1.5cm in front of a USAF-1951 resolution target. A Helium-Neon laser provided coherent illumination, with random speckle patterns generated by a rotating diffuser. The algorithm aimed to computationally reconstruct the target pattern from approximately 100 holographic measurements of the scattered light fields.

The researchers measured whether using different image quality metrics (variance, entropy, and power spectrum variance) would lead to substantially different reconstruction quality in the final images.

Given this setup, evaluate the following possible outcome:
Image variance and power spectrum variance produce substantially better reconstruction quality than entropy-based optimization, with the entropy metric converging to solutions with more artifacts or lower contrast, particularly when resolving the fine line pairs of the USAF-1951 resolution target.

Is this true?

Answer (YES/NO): NO